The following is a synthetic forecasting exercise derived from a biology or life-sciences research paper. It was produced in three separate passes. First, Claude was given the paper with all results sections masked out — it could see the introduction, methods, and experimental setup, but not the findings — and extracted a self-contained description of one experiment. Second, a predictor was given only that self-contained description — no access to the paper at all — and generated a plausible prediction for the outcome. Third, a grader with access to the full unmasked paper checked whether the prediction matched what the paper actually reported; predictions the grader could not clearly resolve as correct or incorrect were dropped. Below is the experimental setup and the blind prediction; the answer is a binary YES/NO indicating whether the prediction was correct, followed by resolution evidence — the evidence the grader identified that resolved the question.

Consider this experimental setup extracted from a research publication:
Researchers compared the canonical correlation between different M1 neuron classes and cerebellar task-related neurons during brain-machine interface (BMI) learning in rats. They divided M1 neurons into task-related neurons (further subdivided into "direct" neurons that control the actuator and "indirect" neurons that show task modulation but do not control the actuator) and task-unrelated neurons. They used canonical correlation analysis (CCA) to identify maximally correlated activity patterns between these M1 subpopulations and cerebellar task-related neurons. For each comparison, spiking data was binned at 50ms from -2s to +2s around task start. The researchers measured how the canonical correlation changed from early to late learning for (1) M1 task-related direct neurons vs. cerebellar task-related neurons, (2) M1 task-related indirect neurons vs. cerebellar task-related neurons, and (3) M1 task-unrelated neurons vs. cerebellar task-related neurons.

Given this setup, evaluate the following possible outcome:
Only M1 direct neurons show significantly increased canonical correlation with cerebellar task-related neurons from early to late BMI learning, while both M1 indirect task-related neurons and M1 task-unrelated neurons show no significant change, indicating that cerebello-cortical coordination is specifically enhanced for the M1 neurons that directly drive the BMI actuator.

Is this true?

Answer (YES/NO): NO